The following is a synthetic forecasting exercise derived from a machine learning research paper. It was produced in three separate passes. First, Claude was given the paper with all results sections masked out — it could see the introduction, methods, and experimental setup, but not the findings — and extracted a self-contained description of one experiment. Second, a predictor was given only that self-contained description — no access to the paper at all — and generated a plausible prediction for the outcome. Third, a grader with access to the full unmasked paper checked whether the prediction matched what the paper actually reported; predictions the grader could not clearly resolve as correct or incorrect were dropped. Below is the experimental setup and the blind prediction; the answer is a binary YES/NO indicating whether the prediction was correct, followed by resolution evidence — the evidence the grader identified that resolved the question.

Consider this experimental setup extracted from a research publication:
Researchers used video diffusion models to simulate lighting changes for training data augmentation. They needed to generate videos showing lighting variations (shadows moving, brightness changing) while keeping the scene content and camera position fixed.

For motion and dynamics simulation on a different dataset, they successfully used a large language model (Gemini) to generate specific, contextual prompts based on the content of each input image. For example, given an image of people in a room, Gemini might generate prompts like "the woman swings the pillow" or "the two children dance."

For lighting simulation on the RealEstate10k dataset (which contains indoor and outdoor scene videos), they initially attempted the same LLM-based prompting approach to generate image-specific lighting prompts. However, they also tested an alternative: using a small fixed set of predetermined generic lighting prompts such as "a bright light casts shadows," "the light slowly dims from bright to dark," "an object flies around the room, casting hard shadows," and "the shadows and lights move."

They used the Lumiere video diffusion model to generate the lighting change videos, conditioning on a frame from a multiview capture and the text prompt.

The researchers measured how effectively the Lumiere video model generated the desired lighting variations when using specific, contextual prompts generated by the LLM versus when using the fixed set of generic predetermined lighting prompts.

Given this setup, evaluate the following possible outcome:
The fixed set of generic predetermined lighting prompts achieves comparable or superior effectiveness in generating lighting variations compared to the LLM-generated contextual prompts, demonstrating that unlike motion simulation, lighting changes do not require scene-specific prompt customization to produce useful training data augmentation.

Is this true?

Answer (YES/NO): YES